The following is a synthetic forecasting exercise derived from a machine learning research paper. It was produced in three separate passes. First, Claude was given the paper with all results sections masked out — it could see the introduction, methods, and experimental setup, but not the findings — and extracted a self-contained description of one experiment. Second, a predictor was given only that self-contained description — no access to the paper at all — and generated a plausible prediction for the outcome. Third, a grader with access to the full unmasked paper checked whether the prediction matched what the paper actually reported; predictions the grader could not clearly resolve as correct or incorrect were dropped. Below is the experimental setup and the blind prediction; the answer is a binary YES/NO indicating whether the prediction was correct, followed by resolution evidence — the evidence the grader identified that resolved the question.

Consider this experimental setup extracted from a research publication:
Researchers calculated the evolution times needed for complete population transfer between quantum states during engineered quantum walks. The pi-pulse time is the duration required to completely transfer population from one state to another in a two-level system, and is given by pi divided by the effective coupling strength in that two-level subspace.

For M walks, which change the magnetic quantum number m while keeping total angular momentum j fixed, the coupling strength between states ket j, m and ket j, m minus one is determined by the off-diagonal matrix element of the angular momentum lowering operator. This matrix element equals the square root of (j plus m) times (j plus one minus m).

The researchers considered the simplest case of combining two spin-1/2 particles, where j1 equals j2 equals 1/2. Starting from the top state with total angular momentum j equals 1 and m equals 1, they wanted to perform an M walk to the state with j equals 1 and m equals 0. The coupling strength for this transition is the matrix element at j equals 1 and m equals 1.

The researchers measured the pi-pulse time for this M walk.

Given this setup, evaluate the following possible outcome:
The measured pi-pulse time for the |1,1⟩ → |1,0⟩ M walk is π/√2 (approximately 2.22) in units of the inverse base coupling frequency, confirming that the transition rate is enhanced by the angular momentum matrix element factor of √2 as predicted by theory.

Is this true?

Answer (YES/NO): NO